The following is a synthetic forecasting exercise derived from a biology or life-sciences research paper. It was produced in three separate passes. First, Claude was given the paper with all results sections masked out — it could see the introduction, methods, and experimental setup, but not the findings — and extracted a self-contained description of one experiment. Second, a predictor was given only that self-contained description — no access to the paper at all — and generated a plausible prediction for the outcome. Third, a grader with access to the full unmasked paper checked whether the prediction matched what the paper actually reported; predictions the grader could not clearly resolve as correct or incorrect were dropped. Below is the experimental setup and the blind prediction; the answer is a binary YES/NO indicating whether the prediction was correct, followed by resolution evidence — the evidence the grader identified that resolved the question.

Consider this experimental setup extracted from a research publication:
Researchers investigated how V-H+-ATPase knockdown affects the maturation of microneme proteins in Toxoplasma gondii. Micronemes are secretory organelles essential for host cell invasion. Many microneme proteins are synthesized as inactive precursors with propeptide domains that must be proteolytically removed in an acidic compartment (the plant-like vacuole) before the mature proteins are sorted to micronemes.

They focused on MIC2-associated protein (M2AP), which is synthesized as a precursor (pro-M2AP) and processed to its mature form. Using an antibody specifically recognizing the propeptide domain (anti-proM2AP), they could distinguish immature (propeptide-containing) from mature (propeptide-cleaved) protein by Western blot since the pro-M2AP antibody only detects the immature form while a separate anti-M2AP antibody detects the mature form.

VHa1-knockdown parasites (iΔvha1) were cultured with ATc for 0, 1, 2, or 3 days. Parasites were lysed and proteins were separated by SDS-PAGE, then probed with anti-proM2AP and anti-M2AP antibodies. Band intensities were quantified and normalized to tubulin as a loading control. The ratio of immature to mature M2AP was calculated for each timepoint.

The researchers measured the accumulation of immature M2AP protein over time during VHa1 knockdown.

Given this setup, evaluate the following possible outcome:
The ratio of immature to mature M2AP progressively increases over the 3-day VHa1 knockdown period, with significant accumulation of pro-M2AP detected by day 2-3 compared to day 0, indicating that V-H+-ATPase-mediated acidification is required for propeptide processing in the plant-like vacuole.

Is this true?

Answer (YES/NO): YES